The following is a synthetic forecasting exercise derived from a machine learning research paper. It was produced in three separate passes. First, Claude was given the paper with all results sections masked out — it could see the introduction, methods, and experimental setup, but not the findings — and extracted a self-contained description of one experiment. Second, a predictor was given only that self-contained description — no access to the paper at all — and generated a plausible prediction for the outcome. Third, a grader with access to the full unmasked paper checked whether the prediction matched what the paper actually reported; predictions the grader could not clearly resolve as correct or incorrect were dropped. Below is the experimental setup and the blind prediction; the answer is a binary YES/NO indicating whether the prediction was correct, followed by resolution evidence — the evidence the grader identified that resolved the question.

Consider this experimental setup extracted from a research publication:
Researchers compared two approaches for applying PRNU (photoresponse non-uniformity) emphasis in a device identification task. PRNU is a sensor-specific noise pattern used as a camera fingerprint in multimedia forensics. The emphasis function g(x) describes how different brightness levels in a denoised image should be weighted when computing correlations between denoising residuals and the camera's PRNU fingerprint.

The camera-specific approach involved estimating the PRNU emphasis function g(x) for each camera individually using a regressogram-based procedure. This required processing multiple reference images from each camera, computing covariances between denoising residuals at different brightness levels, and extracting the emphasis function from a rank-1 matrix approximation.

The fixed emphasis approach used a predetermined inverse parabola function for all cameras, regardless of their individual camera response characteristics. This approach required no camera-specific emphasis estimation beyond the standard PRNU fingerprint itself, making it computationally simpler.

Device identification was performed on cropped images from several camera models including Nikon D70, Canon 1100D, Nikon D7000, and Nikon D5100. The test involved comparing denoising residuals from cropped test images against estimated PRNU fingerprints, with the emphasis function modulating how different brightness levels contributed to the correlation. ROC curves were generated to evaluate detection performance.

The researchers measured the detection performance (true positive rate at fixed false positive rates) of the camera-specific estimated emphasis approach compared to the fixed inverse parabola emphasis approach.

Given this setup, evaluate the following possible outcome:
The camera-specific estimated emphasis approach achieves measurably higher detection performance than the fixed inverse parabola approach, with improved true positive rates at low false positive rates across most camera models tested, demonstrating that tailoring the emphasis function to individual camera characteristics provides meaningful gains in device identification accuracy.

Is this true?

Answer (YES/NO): YES